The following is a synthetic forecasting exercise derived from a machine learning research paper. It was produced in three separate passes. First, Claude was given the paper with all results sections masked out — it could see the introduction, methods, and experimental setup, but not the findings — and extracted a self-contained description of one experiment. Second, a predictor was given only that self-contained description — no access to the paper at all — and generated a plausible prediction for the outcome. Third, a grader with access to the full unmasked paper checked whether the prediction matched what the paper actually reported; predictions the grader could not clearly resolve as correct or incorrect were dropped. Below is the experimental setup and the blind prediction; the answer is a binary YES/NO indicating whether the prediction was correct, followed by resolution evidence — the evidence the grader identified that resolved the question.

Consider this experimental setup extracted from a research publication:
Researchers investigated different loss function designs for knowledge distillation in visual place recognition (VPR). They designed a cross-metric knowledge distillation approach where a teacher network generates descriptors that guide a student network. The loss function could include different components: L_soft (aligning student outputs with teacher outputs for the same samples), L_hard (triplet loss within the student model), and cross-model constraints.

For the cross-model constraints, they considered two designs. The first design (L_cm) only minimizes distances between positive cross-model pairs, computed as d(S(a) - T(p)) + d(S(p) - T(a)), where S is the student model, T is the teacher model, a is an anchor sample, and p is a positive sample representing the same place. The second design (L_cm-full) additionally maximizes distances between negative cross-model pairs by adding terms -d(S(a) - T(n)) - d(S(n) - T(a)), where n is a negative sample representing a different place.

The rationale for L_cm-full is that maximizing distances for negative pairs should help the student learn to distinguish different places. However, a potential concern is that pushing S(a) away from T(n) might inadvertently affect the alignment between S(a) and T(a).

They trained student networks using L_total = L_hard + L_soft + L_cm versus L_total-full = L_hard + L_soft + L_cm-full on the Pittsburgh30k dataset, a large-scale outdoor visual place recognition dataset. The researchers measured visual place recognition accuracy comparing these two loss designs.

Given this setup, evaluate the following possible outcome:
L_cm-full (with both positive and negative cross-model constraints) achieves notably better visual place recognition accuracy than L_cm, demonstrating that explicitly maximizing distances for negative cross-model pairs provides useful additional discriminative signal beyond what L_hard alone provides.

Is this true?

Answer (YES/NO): NO